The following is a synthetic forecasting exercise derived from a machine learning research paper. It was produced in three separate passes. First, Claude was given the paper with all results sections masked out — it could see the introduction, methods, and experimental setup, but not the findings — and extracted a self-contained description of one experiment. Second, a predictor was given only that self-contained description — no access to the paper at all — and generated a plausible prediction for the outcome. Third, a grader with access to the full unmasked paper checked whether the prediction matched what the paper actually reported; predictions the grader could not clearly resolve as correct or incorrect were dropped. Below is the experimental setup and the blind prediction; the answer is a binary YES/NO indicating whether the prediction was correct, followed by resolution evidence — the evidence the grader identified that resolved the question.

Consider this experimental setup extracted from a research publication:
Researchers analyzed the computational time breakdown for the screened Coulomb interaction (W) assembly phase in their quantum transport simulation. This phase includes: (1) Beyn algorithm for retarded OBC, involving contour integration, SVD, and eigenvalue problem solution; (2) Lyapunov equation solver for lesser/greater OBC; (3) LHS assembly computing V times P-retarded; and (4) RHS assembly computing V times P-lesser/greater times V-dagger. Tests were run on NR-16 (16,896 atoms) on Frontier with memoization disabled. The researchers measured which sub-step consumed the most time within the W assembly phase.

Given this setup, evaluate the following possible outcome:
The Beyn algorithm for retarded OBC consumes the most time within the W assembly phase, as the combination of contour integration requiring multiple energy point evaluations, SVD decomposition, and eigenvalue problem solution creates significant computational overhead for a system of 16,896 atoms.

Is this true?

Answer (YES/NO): NO